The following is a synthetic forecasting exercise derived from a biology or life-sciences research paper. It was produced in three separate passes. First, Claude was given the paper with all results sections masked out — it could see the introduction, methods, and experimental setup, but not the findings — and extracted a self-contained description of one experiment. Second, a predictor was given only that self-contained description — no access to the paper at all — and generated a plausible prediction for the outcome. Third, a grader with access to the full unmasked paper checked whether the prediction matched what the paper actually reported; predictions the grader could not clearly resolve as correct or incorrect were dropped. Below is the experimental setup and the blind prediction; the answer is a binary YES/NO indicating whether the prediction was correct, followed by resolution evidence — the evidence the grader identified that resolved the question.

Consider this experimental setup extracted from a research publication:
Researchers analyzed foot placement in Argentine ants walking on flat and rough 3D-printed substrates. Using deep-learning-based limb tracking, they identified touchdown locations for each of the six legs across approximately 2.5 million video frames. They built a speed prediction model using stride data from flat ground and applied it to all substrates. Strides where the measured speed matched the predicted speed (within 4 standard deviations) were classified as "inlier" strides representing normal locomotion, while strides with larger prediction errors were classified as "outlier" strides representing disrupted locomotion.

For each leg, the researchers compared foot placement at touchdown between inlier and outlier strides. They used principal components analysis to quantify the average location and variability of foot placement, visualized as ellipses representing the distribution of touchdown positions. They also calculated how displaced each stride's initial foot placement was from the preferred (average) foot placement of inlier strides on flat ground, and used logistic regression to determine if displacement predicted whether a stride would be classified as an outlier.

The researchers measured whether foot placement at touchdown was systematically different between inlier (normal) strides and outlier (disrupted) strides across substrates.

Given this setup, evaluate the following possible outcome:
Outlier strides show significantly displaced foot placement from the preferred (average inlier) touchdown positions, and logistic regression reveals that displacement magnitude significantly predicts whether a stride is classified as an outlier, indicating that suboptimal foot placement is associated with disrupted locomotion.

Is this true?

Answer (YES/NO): YES